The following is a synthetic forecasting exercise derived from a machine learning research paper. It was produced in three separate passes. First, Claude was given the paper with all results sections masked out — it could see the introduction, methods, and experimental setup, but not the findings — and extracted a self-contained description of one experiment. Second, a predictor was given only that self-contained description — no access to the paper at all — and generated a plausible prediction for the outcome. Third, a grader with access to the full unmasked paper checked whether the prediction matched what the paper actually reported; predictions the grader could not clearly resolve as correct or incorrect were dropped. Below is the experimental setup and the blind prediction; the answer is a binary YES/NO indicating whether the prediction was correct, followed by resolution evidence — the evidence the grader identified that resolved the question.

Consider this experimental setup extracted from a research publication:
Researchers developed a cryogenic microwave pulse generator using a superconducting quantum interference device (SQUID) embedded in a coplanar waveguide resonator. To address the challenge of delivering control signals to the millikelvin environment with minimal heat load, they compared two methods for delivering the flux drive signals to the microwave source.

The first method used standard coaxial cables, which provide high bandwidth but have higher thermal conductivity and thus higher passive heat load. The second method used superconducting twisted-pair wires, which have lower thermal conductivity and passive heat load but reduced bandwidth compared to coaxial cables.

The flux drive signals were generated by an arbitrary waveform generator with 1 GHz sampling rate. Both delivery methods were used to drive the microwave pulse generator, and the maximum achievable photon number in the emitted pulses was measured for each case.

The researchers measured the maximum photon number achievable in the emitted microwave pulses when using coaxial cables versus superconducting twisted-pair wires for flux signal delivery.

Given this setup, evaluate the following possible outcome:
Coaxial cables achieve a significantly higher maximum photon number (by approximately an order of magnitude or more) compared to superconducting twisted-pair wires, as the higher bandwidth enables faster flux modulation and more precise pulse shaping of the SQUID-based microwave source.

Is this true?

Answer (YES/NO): YES